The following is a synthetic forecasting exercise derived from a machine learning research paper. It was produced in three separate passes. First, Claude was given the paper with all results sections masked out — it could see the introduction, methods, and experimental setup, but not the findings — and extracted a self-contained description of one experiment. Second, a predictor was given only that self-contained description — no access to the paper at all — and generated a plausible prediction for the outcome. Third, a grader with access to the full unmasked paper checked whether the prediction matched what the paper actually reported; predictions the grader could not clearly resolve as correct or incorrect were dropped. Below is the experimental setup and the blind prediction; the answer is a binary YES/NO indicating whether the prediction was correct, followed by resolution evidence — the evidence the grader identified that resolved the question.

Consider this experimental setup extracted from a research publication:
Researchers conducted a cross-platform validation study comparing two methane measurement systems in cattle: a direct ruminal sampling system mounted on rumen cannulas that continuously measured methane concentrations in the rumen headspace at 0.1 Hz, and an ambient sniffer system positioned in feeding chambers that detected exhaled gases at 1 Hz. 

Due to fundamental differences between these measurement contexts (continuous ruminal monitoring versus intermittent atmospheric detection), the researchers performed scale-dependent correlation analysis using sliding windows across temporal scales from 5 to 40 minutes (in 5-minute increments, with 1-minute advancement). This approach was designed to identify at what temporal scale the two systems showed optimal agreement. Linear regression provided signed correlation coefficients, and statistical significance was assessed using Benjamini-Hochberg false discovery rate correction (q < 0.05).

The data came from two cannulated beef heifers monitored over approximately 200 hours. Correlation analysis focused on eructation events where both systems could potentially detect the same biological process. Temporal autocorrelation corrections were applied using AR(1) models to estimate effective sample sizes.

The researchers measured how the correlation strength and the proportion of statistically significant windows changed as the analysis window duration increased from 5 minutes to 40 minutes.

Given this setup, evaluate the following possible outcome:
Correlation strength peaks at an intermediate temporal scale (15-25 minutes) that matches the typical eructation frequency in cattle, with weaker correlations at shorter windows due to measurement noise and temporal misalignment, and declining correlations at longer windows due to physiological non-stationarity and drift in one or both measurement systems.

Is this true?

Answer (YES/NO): NO